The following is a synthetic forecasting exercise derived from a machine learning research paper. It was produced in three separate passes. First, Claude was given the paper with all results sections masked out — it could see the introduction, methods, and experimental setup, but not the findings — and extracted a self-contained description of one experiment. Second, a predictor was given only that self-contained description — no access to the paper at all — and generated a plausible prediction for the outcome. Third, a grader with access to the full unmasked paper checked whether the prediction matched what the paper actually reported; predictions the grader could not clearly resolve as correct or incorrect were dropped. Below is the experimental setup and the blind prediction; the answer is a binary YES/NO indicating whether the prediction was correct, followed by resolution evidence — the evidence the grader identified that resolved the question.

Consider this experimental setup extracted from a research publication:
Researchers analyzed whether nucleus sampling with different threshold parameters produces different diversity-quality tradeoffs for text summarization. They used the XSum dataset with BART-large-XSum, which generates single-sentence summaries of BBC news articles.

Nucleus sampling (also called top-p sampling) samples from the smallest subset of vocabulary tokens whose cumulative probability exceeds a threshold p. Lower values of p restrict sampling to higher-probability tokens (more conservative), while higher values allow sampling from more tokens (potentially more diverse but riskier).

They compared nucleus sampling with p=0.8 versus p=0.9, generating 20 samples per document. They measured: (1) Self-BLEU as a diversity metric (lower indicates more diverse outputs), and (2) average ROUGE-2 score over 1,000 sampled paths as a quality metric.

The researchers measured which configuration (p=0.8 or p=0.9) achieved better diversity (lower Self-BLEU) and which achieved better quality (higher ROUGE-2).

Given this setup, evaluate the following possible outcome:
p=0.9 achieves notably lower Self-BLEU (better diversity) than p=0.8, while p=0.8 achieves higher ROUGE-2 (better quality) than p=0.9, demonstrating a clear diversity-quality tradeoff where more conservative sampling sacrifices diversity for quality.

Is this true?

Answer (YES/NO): YES